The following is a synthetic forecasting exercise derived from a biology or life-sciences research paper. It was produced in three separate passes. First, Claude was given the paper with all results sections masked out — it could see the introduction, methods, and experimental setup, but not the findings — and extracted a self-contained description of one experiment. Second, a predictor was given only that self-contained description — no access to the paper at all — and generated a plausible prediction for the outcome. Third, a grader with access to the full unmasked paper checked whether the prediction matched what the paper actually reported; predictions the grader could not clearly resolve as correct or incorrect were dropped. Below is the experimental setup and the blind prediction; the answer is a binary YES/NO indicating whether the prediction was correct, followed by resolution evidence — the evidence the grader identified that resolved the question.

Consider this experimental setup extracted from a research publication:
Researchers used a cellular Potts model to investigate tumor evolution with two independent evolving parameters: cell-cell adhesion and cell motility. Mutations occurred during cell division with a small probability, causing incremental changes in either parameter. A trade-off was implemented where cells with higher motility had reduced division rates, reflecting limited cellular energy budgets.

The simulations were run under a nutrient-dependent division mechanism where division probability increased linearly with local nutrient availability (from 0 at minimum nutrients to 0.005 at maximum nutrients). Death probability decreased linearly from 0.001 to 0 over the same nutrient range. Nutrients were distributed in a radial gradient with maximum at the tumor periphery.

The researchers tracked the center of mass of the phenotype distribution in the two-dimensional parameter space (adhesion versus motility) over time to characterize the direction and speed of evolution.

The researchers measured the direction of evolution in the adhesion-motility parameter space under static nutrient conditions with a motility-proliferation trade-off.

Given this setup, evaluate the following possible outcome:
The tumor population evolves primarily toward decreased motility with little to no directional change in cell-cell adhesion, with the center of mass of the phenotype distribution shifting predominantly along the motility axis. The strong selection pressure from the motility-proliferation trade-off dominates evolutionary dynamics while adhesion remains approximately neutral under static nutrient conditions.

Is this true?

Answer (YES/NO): NO